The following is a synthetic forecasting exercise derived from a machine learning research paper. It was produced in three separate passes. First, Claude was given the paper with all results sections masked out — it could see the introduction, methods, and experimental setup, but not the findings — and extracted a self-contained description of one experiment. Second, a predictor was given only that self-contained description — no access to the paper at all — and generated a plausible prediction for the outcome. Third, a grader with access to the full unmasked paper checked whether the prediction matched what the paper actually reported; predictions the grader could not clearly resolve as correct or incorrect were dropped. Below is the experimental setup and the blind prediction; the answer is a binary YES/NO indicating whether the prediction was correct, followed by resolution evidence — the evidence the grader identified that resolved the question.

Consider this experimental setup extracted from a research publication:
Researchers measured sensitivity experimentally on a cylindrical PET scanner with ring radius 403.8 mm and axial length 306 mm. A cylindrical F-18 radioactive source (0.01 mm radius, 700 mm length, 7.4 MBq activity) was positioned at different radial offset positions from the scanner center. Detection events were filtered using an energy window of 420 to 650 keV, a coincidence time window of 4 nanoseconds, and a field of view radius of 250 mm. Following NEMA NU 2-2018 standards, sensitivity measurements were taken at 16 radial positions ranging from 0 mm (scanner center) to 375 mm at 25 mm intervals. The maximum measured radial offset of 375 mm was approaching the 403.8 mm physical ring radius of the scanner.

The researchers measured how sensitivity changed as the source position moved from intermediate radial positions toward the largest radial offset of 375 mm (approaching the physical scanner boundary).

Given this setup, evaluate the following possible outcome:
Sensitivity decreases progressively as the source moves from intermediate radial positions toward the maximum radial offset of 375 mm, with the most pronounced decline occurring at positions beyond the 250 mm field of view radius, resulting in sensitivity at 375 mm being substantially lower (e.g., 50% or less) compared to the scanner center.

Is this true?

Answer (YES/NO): NO